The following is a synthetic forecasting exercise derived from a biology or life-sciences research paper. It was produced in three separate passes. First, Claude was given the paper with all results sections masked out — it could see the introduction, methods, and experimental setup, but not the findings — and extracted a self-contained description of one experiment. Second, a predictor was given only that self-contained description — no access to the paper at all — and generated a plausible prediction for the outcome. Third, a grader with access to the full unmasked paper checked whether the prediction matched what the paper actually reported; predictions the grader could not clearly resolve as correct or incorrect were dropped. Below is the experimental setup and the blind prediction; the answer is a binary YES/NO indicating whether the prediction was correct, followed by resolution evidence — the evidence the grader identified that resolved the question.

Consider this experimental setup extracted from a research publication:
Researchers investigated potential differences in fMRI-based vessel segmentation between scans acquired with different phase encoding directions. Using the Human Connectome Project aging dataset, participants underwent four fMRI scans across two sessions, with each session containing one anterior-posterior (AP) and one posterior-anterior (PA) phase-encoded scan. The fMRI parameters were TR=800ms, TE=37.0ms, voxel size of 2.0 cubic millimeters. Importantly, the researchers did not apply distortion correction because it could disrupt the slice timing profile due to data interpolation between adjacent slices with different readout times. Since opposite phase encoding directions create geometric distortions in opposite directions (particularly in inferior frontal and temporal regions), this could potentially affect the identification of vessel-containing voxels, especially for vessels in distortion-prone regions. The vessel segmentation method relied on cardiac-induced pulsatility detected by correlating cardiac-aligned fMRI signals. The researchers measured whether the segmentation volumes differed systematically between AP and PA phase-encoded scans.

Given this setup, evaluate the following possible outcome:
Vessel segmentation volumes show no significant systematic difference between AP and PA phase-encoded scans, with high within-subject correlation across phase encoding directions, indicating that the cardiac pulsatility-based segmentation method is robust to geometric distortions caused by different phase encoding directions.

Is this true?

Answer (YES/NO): YES